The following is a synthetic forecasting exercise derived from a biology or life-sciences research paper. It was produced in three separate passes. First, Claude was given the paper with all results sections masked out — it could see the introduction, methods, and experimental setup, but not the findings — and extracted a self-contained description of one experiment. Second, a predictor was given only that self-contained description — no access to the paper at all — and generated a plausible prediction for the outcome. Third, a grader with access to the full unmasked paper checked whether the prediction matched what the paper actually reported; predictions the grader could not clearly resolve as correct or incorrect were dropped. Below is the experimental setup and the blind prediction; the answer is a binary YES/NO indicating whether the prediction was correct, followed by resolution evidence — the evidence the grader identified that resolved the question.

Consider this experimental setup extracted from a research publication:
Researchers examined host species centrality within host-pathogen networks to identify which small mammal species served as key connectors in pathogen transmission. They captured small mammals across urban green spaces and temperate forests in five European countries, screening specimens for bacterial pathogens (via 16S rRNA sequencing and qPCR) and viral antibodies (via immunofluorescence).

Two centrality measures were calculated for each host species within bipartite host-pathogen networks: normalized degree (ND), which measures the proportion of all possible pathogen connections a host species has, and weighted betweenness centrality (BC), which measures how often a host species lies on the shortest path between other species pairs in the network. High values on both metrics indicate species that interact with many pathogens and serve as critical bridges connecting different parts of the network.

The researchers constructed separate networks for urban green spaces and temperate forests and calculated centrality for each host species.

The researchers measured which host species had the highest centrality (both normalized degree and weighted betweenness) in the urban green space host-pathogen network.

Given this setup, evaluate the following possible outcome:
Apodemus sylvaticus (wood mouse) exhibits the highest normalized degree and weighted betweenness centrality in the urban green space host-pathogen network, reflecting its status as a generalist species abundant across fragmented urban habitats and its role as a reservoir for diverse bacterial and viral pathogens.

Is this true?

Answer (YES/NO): YES